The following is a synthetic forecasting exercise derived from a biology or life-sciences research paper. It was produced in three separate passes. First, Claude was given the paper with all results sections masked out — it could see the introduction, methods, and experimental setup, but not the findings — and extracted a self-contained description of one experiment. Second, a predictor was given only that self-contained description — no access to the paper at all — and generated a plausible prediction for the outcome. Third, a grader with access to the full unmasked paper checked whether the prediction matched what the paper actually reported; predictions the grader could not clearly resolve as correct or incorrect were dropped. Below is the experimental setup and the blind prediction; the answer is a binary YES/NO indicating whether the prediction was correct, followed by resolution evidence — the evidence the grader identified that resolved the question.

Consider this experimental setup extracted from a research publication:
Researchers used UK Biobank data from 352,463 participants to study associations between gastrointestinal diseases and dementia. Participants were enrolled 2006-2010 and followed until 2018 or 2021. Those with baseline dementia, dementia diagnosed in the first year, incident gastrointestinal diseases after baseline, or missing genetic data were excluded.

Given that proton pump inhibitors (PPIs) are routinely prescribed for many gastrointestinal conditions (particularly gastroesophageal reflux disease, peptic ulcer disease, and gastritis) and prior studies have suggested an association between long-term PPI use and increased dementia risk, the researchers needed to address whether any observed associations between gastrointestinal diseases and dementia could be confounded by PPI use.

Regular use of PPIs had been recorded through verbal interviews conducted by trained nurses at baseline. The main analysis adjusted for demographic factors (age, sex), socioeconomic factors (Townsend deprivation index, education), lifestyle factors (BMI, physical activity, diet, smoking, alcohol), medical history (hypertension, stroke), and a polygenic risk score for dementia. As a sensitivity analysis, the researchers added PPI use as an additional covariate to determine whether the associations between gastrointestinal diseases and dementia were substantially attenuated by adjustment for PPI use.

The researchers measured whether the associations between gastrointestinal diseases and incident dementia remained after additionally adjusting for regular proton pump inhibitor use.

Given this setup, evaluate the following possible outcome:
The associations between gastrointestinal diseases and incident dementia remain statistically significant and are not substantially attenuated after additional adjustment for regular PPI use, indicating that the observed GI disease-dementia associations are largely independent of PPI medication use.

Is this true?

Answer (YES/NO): YES